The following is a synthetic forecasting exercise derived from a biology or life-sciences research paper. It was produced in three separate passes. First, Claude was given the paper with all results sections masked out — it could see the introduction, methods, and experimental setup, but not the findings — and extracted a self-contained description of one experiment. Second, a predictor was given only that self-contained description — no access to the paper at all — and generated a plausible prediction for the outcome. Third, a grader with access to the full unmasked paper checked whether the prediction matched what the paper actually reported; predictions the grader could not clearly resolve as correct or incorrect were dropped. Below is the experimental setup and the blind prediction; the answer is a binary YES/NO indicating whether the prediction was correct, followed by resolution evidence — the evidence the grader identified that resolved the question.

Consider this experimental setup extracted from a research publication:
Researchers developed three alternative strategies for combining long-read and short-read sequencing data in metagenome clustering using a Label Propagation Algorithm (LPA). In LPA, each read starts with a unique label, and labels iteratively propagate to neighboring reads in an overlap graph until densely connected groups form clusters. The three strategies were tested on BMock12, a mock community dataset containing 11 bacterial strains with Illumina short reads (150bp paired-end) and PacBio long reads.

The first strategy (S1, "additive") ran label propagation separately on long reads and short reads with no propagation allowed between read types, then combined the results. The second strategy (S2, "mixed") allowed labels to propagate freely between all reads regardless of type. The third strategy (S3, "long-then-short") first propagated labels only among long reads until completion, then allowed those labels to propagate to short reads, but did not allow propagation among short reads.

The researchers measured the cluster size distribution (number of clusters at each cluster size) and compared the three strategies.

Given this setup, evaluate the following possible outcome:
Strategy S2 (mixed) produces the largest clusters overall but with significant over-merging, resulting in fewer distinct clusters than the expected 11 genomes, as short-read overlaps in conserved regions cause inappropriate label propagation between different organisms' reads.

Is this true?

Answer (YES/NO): NO